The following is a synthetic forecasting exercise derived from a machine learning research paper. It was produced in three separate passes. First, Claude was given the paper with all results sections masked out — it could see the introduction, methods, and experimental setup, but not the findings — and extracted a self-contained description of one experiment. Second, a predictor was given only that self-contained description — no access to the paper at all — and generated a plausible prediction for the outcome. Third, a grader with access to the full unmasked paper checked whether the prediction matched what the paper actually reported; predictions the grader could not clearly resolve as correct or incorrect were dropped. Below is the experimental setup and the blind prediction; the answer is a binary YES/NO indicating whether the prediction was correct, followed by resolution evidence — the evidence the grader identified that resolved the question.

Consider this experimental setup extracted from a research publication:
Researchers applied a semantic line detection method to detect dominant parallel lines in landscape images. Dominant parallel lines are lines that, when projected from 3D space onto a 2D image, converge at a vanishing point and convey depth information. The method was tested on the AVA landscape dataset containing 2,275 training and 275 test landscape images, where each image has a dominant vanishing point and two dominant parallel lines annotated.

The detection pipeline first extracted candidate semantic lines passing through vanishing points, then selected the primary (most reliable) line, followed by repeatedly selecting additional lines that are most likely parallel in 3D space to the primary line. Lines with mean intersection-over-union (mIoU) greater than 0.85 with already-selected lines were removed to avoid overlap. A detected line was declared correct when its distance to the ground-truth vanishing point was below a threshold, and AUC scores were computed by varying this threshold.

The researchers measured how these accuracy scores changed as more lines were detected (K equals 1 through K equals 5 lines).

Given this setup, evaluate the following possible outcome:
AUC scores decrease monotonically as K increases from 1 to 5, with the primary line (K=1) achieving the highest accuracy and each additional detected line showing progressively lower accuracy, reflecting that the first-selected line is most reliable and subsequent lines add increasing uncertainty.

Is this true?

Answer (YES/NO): YES